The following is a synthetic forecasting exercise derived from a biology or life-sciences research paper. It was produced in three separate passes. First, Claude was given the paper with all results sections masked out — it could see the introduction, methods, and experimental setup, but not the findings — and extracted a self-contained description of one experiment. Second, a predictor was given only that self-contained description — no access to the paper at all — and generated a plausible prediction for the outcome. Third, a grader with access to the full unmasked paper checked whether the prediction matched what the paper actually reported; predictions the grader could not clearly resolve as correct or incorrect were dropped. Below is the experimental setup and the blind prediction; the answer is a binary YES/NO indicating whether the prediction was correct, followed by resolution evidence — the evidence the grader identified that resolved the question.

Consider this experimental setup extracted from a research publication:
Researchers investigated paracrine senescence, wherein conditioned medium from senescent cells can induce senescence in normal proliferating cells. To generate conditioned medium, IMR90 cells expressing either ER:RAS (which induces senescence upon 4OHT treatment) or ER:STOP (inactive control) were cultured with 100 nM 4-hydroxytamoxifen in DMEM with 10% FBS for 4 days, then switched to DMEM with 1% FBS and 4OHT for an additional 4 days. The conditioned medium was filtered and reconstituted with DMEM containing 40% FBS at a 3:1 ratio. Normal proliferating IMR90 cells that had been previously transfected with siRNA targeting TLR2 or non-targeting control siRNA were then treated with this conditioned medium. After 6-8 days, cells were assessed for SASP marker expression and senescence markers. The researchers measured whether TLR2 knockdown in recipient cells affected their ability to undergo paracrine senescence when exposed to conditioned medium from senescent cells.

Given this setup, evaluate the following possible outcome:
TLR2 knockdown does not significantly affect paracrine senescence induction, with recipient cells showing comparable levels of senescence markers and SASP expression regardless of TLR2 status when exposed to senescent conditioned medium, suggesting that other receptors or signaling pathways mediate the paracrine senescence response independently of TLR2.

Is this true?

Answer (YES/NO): NO